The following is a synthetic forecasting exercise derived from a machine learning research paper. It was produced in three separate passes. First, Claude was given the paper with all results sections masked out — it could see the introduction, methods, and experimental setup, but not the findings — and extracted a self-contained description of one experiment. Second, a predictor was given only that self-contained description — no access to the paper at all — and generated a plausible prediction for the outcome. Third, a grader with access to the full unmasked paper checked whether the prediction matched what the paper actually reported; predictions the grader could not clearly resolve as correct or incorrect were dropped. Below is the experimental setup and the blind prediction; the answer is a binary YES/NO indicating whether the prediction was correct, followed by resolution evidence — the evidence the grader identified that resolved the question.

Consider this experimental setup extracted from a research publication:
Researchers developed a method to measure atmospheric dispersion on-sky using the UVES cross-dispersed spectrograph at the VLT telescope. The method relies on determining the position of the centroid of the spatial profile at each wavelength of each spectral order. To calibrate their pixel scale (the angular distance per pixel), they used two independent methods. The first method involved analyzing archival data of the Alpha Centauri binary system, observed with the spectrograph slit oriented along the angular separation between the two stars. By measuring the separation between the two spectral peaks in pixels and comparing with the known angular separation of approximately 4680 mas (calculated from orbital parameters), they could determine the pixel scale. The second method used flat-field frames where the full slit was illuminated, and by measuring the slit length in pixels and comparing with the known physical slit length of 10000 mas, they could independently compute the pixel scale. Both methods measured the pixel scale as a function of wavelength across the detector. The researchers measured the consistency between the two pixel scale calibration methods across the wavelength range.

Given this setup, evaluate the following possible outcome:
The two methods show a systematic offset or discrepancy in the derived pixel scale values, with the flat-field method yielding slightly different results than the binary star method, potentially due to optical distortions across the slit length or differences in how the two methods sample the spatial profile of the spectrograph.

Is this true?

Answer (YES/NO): NO